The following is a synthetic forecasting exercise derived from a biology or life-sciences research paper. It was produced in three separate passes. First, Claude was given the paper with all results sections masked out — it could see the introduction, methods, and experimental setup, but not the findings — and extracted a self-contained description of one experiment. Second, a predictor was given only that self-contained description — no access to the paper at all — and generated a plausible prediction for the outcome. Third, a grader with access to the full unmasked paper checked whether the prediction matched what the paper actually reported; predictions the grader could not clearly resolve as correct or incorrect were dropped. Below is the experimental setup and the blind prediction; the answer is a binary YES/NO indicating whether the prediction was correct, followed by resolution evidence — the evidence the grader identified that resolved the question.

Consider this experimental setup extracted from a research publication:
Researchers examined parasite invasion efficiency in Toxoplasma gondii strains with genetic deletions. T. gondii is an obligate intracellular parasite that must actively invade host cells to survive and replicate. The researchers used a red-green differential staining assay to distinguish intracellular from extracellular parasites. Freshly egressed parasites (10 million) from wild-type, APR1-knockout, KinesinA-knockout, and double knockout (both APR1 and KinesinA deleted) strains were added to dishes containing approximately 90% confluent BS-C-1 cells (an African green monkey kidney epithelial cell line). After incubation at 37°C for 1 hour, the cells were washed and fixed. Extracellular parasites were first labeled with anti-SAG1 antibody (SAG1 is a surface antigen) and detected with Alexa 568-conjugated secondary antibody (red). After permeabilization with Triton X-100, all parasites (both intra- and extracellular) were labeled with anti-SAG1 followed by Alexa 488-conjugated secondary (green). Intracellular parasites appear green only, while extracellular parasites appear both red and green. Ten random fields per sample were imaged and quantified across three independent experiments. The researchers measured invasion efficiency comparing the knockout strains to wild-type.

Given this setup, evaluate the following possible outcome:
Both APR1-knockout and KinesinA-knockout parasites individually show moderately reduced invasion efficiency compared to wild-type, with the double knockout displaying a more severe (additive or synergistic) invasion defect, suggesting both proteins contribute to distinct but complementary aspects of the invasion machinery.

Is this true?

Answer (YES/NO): YES